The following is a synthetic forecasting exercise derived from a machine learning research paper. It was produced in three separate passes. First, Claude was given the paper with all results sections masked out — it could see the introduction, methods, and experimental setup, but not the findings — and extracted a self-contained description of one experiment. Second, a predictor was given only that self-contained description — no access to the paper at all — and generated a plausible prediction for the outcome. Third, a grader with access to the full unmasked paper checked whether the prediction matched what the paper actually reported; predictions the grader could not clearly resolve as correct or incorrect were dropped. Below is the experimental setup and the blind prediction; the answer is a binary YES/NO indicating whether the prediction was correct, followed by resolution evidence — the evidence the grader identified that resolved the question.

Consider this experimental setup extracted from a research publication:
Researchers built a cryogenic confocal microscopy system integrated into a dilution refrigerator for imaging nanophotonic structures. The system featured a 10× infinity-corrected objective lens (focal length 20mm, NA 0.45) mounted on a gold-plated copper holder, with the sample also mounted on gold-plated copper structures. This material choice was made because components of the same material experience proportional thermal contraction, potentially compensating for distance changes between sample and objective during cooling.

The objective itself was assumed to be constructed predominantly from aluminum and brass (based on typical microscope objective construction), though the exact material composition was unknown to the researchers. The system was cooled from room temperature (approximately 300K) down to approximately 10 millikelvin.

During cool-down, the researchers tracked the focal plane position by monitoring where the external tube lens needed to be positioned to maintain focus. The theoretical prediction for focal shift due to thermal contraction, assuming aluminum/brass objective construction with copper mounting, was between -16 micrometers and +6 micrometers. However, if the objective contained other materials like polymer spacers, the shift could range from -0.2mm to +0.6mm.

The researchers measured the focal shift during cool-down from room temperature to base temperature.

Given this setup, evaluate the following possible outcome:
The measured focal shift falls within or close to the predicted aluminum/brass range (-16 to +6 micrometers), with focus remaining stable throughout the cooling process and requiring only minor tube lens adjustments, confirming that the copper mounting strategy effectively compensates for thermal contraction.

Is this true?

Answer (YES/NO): NO